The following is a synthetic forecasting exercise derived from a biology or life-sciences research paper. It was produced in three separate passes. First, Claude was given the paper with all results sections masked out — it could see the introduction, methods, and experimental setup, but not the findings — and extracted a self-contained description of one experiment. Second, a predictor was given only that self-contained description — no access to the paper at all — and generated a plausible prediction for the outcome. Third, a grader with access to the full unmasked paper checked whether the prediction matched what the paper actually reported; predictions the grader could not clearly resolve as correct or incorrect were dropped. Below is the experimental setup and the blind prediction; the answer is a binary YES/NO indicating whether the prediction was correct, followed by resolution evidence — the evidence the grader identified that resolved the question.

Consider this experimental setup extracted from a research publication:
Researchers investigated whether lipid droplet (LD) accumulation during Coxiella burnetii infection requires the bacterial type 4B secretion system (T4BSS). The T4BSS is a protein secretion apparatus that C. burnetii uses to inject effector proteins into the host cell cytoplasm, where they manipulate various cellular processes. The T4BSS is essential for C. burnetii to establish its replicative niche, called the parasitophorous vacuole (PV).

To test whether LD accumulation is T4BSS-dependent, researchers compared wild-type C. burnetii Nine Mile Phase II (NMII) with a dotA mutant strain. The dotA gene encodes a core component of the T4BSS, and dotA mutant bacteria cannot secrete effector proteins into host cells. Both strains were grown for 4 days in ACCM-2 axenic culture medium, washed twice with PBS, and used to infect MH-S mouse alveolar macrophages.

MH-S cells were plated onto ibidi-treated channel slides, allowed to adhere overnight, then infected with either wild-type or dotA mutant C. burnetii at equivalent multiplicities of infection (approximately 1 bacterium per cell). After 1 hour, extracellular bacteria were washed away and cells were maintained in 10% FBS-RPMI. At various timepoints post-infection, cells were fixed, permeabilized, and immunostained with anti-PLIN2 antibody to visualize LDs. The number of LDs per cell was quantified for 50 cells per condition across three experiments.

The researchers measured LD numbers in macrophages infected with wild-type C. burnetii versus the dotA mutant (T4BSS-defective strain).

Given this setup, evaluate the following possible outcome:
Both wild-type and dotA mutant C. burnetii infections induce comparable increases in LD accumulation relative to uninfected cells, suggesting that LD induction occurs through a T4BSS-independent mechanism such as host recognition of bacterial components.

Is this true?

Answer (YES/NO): NO